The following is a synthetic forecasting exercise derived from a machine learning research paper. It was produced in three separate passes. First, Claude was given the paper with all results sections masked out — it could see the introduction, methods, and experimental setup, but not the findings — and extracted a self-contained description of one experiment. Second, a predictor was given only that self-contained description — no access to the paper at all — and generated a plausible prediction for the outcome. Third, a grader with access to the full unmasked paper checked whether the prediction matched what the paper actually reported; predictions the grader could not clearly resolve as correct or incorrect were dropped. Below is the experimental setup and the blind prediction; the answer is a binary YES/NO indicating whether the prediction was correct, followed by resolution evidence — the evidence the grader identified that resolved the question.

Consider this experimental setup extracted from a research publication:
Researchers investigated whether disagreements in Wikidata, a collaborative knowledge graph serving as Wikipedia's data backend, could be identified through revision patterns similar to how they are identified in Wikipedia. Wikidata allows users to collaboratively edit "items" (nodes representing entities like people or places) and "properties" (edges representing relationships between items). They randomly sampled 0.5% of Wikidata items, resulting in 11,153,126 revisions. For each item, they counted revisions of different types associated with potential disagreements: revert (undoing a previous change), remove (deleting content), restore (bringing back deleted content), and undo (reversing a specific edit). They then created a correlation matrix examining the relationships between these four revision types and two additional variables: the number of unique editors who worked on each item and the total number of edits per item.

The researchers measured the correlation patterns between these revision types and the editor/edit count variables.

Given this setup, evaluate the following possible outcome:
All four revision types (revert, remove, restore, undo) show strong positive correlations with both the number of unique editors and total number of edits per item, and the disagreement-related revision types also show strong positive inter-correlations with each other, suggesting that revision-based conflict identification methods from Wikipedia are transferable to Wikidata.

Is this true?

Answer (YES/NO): NO